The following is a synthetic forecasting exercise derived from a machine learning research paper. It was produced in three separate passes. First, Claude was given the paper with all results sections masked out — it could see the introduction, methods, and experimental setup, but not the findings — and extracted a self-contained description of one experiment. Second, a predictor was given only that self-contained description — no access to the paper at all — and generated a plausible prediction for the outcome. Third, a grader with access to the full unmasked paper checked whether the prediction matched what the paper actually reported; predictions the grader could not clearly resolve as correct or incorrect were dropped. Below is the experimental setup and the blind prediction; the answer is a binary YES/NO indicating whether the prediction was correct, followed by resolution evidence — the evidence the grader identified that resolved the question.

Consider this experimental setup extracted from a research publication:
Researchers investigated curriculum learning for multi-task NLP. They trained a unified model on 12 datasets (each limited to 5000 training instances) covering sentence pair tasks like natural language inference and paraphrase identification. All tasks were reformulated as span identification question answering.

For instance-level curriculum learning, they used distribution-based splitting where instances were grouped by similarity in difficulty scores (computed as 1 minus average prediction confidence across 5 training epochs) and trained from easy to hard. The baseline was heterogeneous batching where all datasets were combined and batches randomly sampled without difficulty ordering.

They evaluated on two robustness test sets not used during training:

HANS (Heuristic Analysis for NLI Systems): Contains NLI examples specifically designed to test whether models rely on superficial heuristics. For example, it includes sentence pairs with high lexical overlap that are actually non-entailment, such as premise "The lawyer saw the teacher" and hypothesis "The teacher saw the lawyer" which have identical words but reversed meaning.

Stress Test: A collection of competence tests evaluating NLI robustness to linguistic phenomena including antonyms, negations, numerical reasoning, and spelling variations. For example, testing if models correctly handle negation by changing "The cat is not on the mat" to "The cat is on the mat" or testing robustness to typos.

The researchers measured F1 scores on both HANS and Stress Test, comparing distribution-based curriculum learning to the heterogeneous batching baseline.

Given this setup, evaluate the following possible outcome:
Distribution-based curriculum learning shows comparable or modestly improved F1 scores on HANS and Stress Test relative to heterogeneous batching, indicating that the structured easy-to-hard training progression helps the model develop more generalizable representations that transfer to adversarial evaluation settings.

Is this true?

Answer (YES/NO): NO